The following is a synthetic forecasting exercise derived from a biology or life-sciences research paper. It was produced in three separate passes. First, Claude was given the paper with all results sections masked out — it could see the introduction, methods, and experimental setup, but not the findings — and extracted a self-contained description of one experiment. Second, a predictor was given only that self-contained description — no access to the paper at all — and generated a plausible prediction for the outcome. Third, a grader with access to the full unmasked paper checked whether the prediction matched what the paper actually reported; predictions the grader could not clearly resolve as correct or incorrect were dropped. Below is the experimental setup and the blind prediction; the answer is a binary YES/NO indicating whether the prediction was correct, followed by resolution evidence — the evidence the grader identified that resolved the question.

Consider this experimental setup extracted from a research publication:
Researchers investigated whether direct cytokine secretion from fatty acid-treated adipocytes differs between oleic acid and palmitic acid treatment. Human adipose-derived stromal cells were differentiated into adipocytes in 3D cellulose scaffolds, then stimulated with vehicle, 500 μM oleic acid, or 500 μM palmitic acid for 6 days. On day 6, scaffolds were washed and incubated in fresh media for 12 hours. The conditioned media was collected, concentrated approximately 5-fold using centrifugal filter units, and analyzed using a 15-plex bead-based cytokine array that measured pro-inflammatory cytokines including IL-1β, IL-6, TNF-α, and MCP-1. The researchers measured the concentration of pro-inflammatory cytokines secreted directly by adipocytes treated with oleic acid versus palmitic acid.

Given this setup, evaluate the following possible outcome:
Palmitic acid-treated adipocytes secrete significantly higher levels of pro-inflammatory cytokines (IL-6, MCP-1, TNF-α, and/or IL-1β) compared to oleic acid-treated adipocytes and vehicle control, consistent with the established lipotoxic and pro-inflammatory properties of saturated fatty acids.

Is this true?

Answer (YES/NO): NO